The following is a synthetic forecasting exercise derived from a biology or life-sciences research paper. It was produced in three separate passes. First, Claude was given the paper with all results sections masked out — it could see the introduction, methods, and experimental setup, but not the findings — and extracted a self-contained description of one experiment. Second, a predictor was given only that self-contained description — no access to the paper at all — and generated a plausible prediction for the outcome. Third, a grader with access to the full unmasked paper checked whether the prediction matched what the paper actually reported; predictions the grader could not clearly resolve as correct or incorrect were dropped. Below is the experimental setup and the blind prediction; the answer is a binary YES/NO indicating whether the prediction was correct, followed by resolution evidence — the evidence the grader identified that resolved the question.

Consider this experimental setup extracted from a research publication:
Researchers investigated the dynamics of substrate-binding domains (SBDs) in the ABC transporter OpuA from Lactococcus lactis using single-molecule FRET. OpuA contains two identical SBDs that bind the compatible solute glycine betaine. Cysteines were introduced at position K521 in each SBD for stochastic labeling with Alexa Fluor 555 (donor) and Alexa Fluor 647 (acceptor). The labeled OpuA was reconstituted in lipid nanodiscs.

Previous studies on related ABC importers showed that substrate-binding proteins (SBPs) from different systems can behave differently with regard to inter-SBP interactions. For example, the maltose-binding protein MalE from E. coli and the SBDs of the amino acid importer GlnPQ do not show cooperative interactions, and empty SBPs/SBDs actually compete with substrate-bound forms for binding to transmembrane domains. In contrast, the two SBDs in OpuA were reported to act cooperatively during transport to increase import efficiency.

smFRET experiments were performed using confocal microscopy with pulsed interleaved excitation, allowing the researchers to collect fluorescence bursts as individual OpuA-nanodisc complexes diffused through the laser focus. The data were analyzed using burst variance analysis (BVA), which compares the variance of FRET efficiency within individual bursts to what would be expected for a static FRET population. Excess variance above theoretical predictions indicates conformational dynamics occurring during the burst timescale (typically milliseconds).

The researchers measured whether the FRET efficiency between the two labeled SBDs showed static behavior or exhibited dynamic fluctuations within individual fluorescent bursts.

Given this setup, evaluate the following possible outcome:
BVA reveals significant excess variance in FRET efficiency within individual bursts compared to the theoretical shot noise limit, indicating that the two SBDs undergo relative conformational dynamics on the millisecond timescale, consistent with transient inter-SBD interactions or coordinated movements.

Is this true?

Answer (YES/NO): YES